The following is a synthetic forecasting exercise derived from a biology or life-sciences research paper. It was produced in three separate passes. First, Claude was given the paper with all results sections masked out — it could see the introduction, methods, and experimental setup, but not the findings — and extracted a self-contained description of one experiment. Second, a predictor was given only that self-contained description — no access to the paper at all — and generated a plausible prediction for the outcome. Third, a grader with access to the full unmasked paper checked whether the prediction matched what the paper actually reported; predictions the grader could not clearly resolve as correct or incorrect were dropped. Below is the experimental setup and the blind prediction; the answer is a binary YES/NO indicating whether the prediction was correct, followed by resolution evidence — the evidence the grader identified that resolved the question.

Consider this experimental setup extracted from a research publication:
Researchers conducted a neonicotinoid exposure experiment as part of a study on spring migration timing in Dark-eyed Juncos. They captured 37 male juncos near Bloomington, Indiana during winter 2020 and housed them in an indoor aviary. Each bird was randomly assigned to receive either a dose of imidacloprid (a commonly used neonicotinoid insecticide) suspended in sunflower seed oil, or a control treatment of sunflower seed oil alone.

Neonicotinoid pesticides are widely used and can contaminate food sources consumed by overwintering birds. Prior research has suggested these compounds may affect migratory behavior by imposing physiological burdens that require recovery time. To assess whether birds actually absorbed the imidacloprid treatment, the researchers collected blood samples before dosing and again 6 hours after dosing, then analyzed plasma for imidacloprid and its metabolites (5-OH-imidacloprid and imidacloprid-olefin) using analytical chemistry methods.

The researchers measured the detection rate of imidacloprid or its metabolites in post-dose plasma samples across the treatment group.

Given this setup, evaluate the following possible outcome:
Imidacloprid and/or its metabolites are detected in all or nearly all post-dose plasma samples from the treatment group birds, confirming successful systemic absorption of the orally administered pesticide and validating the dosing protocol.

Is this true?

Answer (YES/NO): NO